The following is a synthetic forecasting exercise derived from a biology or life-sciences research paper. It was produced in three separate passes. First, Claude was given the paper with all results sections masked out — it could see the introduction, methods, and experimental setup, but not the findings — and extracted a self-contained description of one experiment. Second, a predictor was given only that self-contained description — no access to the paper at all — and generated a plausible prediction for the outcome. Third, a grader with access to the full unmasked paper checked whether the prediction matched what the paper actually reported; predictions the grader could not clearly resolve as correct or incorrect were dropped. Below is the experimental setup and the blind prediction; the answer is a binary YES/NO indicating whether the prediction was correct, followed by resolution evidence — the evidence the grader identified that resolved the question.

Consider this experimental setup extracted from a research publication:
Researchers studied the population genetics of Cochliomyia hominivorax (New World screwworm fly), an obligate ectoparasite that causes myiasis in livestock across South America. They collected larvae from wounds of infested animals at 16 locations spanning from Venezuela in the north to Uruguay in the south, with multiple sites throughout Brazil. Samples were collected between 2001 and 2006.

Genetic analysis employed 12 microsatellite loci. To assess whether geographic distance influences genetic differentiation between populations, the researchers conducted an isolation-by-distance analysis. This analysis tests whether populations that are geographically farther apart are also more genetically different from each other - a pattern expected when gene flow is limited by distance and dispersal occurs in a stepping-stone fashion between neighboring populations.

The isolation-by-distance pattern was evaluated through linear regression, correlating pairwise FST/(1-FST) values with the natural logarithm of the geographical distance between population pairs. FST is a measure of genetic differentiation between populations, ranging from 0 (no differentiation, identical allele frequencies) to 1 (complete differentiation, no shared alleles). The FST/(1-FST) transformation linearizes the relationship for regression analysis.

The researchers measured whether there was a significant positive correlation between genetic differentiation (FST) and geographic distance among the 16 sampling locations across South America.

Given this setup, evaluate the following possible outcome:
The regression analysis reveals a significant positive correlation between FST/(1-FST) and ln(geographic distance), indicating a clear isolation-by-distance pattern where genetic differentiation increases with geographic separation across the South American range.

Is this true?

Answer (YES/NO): NO